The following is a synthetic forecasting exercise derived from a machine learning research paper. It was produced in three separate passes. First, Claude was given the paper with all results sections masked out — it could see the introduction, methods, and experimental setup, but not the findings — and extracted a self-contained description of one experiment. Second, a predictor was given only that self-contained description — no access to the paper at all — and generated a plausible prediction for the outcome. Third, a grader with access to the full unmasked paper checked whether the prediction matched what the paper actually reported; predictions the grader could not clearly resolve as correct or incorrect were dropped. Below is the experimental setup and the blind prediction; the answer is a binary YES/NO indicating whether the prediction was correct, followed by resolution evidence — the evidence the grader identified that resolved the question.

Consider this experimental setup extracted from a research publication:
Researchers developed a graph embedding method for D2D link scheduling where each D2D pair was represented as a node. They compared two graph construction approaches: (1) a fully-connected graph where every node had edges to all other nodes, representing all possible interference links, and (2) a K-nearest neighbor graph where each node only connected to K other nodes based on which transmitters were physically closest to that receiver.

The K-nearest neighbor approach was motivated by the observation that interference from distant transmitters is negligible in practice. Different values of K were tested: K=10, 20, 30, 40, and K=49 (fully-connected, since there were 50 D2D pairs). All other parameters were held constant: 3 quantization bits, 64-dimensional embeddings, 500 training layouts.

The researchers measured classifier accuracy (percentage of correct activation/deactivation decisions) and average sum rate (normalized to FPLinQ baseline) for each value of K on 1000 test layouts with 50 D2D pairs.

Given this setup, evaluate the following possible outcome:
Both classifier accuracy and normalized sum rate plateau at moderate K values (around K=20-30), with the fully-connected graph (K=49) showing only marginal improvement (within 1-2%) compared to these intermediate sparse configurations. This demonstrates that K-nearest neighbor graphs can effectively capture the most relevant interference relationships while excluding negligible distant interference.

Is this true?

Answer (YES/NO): NO